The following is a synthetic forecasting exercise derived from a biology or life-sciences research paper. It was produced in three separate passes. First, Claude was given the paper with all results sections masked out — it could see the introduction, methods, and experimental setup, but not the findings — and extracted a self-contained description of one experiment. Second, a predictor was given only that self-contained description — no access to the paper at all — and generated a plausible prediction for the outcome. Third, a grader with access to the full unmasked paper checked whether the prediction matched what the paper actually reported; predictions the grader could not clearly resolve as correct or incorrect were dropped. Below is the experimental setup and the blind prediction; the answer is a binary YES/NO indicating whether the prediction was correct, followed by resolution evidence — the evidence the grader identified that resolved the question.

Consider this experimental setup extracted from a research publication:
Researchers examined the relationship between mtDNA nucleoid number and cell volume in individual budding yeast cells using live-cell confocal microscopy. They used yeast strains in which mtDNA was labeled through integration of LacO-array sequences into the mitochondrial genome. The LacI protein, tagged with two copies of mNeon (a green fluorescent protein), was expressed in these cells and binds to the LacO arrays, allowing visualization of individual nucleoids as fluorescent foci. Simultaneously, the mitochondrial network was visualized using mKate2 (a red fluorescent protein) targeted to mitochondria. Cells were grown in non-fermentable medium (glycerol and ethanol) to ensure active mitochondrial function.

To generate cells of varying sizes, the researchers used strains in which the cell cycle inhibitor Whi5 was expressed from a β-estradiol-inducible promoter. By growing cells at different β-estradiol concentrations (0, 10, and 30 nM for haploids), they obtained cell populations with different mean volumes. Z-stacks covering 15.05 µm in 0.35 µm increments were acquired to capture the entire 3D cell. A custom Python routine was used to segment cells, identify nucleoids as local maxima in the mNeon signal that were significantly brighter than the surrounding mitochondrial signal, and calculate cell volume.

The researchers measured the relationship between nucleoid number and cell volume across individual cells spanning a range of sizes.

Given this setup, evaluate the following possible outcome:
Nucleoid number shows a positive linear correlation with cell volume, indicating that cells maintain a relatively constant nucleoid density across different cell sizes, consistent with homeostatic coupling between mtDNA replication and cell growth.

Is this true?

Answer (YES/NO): YES